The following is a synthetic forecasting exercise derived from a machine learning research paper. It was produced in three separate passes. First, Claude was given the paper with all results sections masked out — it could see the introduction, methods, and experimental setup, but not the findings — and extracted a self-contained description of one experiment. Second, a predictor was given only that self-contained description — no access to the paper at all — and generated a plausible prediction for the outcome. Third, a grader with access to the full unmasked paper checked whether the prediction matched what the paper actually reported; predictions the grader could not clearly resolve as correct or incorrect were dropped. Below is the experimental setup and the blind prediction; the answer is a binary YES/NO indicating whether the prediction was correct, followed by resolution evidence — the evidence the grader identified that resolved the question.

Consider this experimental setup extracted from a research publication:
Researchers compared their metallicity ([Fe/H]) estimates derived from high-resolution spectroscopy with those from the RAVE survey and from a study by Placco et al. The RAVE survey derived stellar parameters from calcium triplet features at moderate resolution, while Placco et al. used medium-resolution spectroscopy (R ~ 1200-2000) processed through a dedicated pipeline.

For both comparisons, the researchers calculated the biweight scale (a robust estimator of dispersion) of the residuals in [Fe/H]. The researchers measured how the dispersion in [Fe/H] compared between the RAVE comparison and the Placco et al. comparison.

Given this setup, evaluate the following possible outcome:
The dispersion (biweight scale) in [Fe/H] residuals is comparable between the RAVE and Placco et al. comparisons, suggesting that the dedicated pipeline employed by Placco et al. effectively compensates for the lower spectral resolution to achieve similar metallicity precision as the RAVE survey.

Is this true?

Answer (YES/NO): NO